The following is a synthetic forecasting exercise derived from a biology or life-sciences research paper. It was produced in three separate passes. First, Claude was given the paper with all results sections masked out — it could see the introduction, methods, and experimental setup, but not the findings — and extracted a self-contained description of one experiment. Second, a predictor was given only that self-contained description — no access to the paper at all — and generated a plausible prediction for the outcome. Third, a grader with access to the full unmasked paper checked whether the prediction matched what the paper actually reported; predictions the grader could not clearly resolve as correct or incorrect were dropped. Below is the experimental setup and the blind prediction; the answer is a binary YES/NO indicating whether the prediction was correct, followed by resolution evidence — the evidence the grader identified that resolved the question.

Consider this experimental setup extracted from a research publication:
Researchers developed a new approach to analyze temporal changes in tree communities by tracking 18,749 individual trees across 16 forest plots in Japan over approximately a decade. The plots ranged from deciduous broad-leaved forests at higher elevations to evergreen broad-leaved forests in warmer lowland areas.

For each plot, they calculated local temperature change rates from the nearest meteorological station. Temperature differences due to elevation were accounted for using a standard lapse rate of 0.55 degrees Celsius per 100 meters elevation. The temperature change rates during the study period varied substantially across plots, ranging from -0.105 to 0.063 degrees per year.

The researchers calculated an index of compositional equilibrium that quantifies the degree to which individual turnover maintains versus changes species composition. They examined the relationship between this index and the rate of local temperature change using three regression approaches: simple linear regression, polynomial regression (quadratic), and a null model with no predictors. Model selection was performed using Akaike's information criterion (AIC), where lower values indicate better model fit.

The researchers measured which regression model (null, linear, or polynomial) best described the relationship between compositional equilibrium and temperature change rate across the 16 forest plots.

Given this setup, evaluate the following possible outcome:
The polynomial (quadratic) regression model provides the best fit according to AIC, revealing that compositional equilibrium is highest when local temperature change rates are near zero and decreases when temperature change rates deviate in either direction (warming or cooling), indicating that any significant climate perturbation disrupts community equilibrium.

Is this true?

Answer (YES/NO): NO